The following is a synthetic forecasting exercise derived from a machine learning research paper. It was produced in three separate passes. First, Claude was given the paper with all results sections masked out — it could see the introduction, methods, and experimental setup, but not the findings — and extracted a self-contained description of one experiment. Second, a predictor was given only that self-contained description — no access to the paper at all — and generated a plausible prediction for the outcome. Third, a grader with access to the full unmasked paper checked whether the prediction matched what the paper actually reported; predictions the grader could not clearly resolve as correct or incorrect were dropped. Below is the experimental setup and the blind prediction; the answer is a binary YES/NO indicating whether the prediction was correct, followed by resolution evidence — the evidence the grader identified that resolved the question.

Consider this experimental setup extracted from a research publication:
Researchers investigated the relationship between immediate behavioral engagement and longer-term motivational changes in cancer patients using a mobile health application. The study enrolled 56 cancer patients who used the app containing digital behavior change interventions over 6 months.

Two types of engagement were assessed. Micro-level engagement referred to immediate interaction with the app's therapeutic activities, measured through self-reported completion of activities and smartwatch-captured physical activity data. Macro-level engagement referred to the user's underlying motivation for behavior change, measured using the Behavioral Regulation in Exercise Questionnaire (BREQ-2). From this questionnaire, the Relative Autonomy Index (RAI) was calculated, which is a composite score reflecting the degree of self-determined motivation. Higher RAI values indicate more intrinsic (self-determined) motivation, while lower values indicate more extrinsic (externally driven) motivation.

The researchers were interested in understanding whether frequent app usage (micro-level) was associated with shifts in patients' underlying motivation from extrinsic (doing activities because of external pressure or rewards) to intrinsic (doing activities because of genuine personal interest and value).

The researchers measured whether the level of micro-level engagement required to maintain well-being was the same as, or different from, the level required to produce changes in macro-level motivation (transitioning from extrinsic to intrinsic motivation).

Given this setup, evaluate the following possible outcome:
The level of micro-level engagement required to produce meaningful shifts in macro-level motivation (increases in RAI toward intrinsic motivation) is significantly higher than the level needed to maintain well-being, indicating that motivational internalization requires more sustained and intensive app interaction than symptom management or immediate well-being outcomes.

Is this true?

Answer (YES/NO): NO